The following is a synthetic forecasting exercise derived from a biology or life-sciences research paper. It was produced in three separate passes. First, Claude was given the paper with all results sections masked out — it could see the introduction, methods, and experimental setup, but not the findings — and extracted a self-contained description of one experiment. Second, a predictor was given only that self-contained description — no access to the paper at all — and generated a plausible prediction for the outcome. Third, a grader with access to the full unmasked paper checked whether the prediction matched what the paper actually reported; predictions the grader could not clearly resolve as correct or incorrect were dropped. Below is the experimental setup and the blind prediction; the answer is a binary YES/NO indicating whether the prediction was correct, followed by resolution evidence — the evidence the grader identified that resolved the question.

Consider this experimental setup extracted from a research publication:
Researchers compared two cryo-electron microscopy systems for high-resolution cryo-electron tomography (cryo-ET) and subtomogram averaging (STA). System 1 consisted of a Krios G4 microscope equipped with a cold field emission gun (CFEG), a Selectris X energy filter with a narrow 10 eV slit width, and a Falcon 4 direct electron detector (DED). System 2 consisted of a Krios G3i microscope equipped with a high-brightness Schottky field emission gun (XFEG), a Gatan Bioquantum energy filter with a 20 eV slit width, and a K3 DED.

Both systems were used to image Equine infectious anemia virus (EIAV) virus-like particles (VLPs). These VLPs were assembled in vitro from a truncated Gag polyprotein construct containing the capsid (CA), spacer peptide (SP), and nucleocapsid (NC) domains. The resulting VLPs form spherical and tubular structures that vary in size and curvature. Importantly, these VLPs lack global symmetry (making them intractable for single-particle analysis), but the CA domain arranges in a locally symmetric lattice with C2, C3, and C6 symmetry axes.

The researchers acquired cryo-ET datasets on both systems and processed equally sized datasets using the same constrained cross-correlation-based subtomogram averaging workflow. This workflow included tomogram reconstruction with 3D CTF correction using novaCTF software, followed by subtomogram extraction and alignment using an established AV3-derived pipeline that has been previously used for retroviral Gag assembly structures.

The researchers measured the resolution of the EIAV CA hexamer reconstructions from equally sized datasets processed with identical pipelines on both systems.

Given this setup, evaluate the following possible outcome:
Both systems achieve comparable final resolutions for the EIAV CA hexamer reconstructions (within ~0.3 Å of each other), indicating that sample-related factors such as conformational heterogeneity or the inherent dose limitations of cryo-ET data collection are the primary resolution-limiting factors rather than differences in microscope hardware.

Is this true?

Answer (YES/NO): YES